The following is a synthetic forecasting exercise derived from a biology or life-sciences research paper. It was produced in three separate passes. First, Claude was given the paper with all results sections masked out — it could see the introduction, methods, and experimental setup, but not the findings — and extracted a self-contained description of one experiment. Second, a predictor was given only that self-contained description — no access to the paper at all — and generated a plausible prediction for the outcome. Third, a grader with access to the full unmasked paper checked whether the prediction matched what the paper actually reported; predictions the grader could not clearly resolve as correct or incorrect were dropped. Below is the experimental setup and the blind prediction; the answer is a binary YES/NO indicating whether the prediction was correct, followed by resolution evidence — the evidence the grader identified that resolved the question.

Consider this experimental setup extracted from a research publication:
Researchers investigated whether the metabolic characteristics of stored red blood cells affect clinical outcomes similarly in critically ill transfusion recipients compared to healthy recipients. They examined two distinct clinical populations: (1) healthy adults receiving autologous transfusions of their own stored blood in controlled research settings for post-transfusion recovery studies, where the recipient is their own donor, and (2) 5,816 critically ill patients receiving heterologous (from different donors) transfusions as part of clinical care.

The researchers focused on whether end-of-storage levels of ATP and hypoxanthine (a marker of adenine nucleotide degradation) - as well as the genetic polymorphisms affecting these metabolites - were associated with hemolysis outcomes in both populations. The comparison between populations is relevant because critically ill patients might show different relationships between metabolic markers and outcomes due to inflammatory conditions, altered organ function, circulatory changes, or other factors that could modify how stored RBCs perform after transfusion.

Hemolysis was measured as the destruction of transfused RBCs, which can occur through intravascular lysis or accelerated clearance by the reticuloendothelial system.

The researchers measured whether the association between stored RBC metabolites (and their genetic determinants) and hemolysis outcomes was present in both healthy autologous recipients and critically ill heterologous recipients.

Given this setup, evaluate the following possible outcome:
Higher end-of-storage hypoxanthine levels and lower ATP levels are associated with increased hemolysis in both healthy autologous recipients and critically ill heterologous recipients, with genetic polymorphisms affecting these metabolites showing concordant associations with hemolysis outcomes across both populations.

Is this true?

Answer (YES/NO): YES